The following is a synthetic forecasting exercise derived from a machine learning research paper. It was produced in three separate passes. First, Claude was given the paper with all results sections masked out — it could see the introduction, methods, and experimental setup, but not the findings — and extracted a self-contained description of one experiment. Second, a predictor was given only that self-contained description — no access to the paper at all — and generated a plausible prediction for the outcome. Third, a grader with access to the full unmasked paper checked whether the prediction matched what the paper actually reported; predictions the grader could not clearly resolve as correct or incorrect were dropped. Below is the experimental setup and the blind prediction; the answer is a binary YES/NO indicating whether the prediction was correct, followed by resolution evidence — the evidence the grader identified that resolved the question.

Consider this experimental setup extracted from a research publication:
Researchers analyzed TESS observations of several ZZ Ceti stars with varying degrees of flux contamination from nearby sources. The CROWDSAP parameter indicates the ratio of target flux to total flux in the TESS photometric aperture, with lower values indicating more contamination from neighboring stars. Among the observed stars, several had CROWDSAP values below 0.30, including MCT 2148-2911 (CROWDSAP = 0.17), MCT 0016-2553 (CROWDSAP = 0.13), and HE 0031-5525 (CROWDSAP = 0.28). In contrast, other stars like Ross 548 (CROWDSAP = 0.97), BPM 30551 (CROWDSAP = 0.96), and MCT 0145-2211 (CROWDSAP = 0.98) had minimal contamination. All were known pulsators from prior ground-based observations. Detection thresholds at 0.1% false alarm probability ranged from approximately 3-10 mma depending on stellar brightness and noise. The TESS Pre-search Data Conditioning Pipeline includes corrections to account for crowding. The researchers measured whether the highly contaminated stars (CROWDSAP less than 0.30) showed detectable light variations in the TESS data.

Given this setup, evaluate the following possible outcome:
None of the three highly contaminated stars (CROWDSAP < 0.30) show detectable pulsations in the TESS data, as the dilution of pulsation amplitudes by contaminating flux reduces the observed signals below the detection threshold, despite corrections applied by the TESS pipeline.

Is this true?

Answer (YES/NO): YES